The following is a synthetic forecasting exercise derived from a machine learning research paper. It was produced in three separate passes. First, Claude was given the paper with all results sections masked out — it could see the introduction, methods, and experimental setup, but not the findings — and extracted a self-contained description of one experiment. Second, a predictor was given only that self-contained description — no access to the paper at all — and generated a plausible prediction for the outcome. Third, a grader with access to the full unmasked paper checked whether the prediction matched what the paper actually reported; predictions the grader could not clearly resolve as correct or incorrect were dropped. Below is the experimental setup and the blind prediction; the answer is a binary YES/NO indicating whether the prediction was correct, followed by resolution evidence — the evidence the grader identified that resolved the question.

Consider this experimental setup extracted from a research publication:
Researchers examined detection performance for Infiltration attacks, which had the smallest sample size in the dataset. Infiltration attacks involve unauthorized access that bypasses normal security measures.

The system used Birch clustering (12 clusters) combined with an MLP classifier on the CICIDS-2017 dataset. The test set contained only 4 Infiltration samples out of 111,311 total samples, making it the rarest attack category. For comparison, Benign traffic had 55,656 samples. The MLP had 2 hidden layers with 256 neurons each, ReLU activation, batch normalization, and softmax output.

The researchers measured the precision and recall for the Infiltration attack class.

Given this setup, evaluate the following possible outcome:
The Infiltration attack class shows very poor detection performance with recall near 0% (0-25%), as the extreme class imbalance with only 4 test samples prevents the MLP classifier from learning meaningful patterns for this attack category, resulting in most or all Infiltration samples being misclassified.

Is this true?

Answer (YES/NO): NO